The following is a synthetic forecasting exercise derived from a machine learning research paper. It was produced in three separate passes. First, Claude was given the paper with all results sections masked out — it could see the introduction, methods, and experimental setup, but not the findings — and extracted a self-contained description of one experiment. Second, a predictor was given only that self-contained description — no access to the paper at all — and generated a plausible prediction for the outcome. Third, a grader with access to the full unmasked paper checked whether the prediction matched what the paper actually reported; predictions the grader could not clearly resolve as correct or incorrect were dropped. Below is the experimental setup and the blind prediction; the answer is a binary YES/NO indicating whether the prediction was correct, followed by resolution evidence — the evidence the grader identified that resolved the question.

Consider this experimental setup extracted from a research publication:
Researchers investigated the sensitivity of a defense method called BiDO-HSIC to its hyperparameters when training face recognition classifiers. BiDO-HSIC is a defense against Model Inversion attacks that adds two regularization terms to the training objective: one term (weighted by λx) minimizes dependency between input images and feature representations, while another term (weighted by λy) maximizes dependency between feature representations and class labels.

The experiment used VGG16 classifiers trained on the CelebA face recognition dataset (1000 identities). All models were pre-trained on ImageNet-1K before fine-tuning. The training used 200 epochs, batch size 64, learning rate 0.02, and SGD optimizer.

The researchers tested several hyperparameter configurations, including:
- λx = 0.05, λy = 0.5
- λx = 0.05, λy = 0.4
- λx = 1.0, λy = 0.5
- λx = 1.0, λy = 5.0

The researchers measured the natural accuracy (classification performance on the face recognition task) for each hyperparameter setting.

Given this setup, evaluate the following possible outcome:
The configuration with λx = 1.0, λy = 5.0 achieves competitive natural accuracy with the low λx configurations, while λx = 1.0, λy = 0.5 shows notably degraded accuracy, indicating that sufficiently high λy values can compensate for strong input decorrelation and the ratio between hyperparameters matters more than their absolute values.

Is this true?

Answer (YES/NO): NO